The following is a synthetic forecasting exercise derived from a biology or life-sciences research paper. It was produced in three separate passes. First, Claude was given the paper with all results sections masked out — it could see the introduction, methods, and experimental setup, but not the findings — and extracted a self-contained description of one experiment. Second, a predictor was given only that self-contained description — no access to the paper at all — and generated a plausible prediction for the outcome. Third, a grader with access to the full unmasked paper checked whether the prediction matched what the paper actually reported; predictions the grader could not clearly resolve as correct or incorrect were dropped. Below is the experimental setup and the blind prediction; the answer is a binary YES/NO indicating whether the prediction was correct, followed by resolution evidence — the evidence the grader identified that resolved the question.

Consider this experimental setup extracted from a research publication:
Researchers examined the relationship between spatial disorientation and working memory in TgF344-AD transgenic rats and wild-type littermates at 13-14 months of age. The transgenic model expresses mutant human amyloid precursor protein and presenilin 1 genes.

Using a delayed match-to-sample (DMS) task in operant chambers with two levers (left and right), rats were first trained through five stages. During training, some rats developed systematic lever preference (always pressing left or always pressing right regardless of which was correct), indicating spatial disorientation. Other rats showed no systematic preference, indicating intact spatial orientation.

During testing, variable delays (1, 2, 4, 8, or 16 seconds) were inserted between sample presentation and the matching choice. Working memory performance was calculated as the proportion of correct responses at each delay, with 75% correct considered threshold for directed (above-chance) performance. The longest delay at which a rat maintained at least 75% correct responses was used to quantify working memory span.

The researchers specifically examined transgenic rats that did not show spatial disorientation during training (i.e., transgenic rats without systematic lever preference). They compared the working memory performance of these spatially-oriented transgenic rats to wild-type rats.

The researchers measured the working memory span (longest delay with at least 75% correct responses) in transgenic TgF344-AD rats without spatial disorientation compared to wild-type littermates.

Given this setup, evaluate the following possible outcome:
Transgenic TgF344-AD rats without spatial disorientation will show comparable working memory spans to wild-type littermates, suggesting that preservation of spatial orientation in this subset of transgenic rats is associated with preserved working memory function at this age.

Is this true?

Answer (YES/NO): YES